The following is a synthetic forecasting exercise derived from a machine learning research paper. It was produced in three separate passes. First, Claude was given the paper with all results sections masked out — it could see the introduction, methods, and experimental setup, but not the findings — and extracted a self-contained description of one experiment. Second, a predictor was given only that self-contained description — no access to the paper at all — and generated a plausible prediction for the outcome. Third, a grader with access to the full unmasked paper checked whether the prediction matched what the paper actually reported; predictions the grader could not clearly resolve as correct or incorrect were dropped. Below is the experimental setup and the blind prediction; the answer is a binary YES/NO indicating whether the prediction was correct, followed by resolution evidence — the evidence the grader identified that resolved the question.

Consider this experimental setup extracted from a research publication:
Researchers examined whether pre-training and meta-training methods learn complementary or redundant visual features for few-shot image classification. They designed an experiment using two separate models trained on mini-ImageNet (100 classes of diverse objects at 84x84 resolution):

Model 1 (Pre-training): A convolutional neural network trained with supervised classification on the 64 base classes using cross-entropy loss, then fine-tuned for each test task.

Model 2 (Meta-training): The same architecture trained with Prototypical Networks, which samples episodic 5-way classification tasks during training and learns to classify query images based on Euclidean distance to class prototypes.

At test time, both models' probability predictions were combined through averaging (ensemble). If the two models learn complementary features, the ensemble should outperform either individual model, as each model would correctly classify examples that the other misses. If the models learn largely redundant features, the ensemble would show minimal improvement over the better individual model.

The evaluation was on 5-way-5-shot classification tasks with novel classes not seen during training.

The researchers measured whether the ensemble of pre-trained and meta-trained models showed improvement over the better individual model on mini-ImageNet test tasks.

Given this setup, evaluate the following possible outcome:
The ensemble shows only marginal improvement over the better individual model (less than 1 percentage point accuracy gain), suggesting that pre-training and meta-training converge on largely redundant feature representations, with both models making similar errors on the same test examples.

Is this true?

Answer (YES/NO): NO